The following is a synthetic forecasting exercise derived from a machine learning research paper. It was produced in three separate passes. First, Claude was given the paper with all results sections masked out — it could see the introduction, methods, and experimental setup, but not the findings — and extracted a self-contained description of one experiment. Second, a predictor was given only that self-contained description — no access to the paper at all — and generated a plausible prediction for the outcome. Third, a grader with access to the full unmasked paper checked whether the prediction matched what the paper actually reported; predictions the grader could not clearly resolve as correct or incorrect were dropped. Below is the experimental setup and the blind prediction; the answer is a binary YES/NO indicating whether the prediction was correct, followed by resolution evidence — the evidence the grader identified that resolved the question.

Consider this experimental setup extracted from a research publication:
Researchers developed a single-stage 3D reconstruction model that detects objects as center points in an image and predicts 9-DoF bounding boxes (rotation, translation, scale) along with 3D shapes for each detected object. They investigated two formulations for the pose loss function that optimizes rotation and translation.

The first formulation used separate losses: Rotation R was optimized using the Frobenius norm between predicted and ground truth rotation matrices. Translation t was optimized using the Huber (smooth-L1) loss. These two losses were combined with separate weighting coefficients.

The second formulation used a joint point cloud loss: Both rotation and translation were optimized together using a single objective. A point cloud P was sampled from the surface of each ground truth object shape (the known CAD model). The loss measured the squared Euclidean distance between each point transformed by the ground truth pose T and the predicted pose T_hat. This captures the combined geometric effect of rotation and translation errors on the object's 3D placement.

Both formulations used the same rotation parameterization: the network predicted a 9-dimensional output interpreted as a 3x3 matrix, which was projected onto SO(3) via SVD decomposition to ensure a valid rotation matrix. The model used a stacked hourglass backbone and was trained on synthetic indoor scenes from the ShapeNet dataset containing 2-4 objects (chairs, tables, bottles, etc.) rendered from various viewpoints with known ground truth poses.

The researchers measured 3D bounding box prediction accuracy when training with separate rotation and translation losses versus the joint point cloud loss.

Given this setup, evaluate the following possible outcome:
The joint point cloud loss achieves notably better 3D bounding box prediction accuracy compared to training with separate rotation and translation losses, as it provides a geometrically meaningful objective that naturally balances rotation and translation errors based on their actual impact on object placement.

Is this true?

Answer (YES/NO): NO